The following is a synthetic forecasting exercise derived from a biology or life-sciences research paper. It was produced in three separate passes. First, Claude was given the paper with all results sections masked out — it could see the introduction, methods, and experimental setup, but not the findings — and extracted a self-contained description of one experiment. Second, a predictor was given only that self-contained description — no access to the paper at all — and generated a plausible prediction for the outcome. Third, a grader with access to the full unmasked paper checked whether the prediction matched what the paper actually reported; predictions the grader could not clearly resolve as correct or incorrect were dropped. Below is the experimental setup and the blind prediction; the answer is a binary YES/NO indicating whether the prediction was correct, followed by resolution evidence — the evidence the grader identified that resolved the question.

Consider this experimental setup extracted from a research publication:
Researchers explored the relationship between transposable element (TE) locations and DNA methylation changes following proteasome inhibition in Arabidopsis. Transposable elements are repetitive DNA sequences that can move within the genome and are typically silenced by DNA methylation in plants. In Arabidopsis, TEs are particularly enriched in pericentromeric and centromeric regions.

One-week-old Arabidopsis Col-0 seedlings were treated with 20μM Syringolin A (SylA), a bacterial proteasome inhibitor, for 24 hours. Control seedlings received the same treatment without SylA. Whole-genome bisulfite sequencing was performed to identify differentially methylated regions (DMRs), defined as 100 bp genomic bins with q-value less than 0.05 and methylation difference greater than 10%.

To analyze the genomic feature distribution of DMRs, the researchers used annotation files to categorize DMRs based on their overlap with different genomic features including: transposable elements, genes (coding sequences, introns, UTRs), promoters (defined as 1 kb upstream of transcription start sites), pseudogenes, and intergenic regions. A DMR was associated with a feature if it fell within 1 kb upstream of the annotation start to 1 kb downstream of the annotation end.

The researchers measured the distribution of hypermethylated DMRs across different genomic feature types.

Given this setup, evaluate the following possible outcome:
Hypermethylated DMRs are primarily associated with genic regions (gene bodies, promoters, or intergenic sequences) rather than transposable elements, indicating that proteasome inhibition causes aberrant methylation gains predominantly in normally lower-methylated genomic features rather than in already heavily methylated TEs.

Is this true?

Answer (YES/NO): NO